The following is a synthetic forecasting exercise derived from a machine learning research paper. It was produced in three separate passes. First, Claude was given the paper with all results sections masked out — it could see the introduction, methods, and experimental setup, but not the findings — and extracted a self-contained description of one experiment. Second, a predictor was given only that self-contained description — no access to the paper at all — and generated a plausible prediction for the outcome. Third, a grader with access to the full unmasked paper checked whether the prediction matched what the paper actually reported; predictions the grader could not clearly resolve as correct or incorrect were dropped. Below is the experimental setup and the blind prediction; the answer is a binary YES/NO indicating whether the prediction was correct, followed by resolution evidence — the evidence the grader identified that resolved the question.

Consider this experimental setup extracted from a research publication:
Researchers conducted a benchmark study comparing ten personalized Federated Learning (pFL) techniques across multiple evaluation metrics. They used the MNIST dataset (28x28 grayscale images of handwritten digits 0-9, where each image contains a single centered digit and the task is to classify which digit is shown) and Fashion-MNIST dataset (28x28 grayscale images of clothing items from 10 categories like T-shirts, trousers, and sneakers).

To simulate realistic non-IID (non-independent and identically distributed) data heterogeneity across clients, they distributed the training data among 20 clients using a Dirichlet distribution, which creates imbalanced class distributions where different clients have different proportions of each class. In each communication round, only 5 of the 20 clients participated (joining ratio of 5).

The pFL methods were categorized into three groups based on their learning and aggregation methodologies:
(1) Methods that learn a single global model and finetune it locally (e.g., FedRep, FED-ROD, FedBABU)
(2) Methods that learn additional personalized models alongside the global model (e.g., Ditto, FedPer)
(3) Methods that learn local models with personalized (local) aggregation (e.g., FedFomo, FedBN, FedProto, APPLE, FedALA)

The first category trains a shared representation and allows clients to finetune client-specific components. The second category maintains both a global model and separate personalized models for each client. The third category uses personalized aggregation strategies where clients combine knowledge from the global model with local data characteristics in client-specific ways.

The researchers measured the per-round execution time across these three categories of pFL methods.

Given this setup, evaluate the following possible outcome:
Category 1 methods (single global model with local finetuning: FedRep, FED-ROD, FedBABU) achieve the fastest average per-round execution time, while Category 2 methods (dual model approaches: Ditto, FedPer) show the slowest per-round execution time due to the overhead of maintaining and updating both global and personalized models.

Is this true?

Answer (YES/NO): NO